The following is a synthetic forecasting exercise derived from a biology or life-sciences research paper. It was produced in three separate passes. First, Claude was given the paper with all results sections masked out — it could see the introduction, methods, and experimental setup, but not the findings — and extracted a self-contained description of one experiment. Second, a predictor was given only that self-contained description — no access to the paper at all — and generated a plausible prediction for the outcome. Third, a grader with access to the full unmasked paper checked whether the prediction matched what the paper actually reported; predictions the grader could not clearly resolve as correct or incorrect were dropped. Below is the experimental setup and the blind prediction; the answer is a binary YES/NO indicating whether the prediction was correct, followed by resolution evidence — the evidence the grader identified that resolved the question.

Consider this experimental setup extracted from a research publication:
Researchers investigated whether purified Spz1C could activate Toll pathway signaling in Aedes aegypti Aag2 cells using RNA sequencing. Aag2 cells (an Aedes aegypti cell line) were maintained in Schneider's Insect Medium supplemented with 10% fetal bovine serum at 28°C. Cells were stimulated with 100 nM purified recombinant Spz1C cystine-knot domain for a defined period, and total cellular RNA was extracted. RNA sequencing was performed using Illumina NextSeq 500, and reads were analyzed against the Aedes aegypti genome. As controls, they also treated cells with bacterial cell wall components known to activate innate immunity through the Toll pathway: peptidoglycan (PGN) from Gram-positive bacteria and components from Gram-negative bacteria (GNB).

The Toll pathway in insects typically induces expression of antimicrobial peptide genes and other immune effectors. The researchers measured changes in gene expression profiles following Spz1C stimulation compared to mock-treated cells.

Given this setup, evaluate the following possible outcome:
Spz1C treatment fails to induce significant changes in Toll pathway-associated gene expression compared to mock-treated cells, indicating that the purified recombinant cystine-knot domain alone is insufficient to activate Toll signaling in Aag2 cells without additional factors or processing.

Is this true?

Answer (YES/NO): NO